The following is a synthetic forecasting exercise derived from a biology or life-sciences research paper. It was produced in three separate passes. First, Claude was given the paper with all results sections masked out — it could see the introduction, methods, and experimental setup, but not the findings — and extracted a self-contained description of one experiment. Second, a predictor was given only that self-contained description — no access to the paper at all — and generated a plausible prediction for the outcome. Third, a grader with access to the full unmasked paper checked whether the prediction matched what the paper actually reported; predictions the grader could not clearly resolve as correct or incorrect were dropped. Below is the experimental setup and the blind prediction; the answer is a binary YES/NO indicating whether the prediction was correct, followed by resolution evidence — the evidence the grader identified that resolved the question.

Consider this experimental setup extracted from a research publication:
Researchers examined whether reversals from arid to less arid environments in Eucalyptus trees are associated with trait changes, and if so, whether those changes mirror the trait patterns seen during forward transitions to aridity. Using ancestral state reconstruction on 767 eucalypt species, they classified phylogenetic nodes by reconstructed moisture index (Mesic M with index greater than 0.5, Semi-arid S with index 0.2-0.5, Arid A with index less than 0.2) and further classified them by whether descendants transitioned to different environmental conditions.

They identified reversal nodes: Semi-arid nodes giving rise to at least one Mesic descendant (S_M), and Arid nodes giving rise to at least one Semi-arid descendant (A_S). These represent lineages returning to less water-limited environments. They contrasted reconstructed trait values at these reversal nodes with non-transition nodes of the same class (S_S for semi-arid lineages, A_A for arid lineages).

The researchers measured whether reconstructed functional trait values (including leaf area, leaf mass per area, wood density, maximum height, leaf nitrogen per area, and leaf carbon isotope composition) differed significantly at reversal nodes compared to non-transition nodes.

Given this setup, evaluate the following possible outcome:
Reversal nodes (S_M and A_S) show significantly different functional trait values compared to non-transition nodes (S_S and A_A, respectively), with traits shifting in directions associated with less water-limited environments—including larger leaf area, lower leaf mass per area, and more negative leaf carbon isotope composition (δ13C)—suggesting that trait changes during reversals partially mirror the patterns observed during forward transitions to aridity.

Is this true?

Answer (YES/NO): YES